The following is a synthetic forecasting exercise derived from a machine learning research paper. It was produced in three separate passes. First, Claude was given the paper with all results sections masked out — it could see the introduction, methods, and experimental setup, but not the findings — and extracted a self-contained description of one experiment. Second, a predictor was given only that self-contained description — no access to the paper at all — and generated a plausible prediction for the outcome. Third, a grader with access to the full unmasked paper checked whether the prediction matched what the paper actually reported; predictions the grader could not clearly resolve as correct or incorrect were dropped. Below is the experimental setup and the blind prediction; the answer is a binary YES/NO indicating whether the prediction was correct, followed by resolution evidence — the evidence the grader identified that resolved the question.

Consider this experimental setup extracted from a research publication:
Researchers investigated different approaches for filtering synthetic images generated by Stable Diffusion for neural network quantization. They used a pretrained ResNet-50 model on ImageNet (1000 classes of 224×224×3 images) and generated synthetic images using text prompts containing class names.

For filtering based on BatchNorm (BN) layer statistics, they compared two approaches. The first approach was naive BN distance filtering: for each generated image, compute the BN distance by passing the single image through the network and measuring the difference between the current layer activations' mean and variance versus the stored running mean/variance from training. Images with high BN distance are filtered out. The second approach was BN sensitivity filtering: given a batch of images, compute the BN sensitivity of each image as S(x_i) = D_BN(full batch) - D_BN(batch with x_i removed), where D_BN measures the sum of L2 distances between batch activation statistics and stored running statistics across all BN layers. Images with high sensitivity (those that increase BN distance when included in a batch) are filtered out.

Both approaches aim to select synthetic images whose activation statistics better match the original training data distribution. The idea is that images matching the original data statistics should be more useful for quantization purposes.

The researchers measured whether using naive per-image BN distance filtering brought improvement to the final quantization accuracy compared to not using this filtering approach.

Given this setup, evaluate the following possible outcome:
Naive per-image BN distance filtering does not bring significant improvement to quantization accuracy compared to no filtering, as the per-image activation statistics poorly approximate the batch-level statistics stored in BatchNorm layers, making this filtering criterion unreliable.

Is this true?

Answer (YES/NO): YES